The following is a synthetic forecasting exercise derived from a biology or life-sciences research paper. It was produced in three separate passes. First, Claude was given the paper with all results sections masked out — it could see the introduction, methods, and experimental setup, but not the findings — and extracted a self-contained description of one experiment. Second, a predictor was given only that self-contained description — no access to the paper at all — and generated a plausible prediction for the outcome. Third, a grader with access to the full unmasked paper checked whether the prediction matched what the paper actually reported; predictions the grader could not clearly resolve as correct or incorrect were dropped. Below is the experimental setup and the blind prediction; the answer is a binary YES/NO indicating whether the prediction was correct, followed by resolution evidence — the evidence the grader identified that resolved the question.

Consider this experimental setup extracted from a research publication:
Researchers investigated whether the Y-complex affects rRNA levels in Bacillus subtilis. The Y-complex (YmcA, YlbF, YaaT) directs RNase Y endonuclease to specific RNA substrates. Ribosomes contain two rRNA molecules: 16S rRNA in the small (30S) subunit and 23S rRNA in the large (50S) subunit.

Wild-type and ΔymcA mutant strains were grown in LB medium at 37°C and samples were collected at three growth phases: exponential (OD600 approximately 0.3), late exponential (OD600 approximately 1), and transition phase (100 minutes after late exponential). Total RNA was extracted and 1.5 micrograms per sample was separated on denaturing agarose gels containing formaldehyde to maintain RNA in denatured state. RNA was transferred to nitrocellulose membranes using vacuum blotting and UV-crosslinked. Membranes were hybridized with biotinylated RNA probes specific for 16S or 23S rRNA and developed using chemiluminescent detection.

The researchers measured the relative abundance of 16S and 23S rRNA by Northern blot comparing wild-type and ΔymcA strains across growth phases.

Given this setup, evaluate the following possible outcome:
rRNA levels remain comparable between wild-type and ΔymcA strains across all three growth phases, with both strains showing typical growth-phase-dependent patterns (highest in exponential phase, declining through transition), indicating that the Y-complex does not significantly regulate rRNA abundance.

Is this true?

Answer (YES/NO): NO